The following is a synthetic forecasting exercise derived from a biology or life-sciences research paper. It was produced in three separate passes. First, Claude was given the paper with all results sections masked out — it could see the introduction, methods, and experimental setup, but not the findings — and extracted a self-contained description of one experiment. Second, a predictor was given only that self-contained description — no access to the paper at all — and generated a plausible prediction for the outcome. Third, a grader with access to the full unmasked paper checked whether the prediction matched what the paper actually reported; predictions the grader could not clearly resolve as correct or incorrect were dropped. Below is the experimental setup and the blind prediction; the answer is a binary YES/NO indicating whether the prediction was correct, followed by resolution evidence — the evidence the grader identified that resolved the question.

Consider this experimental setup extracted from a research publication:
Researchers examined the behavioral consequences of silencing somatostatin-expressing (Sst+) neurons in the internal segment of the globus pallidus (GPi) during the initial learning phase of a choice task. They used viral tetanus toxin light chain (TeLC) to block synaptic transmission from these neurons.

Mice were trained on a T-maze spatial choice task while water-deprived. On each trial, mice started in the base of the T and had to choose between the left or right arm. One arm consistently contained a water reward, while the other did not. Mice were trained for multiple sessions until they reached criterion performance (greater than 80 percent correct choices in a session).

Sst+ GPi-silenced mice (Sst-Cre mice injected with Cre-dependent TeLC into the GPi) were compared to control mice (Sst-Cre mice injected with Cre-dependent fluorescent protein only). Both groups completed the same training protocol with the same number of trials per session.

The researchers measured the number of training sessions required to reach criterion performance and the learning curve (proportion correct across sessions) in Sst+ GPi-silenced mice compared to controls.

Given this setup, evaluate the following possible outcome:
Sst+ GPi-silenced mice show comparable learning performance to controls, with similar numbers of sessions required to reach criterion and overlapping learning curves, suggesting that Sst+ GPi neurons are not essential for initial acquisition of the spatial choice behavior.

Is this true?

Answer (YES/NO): YES